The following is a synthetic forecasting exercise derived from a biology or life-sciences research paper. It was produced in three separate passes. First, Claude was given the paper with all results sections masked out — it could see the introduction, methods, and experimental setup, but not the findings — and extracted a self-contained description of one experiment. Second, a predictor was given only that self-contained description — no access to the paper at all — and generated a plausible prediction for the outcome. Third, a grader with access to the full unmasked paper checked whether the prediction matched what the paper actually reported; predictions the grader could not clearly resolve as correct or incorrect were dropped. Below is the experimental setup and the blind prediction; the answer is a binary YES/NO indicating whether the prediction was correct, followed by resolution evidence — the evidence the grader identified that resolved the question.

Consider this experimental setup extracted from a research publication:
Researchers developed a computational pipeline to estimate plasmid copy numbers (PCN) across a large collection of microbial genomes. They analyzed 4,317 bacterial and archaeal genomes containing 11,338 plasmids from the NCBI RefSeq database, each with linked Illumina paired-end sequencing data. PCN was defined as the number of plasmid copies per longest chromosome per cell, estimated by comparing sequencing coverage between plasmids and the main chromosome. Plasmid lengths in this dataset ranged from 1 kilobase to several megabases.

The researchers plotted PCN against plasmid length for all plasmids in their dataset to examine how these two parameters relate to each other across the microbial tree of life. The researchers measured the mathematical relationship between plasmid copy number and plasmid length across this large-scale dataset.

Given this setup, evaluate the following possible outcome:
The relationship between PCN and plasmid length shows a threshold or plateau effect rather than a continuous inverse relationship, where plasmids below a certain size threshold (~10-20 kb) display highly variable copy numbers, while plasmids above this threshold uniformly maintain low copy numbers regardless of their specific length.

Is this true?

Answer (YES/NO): NO